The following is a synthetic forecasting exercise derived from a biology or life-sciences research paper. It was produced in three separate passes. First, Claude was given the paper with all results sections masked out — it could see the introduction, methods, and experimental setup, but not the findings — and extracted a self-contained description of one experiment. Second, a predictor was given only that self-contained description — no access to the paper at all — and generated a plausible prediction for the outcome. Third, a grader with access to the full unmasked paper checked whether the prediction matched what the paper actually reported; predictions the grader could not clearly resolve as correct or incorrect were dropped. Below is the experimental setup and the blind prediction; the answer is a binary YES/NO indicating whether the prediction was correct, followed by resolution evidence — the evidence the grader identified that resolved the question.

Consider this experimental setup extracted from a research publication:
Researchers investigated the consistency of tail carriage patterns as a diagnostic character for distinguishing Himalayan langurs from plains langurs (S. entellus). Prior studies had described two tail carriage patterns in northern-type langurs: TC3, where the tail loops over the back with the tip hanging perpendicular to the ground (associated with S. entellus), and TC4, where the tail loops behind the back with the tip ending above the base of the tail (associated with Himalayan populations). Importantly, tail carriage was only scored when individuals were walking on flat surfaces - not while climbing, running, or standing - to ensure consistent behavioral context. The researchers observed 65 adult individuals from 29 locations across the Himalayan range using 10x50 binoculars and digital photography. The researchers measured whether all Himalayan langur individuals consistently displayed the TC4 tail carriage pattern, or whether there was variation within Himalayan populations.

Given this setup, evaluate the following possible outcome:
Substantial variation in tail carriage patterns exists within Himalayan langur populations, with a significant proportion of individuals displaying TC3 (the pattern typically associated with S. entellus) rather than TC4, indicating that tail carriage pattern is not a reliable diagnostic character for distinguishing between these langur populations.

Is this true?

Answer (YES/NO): NO